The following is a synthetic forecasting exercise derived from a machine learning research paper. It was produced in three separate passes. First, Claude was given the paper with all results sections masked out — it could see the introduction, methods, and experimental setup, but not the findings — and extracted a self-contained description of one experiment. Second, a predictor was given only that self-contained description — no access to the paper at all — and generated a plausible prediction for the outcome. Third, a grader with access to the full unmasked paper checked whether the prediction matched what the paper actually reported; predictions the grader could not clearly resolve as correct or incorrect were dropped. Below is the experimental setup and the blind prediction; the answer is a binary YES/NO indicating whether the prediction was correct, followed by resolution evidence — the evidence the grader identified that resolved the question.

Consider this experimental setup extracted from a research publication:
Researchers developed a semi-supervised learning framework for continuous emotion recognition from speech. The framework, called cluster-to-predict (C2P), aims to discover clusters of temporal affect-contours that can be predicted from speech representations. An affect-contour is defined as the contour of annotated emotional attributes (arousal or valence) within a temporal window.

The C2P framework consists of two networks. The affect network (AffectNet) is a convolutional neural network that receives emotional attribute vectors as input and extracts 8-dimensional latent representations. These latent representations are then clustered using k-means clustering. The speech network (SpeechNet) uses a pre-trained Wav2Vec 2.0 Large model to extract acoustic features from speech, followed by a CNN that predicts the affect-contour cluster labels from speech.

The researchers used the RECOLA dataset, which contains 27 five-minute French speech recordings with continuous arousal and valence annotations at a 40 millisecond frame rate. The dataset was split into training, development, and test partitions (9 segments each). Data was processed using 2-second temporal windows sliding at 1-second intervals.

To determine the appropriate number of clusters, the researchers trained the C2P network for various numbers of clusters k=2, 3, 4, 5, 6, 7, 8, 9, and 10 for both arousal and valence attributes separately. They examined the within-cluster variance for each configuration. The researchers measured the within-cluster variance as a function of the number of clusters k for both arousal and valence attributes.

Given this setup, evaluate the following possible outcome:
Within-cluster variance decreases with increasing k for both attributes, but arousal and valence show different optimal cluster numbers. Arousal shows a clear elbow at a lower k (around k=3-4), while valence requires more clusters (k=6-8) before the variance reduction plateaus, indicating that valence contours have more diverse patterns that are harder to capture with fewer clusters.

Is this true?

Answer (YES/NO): NO